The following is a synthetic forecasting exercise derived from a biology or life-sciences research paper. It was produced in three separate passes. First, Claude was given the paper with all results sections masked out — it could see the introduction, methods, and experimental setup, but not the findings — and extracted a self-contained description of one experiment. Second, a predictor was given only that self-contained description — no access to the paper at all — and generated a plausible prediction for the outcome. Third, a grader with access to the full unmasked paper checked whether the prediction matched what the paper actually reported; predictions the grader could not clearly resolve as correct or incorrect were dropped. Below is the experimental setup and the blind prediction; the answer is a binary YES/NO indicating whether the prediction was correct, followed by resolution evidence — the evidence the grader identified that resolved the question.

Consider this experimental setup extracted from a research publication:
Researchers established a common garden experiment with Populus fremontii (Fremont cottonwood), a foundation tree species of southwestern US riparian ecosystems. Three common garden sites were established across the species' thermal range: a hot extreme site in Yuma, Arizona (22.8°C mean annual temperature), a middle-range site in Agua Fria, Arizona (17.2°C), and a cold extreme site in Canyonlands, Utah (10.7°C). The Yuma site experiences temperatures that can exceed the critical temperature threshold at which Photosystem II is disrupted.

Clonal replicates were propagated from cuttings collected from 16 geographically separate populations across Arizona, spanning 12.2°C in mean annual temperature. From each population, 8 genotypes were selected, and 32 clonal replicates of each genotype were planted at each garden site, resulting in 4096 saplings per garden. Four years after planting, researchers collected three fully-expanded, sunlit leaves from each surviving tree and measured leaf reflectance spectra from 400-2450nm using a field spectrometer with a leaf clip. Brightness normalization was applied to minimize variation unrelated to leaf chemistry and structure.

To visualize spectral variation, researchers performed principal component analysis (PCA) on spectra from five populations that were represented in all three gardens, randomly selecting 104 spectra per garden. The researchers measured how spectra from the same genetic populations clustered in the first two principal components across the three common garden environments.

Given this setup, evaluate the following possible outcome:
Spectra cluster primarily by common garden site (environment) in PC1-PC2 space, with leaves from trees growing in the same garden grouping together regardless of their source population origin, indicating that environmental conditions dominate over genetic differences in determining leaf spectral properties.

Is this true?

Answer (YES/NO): NO